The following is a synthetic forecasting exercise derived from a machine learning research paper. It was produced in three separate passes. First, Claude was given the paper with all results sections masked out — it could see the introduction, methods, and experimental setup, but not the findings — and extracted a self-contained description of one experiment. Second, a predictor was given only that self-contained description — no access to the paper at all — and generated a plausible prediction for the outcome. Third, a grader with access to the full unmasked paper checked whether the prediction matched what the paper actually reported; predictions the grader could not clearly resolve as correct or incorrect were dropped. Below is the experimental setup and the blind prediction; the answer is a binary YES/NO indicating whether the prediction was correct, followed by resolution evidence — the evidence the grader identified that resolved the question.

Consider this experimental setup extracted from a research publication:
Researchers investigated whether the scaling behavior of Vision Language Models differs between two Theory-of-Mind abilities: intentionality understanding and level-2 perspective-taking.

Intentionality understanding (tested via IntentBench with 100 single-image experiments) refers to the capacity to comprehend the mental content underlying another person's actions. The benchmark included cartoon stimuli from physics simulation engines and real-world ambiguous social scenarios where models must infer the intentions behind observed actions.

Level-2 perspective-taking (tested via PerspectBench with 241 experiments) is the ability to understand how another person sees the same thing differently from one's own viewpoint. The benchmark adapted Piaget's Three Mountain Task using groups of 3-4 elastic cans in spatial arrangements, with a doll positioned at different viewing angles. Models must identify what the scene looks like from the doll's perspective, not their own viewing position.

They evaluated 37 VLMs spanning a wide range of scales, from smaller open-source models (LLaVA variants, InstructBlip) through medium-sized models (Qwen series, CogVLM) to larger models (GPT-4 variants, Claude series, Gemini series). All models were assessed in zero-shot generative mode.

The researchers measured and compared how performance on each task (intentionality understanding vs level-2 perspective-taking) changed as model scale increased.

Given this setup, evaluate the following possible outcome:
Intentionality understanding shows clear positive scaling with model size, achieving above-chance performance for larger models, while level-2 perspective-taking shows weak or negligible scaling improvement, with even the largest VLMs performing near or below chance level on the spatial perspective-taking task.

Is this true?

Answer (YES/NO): YES